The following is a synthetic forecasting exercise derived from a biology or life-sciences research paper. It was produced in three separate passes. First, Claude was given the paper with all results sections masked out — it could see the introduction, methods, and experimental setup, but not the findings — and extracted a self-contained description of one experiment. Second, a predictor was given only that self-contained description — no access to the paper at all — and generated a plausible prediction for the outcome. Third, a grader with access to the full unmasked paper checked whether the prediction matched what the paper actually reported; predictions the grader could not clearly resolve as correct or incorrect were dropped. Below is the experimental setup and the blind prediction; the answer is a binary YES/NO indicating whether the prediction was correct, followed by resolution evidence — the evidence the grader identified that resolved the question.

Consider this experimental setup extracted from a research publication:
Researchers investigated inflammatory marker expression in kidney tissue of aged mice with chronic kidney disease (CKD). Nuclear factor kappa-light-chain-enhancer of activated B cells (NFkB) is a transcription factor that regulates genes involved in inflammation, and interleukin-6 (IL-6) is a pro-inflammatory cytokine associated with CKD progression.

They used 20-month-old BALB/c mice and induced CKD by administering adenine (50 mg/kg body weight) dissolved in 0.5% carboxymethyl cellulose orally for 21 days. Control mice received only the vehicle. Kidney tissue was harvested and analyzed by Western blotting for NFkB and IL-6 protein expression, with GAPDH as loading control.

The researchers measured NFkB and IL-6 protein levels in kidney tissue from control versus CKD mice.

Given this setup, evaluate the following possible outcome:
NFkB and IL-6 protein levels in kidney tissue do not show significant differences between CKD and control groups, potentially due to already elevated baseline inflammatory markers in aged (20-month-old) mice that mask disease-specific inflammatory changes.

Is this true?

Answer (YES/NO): NO